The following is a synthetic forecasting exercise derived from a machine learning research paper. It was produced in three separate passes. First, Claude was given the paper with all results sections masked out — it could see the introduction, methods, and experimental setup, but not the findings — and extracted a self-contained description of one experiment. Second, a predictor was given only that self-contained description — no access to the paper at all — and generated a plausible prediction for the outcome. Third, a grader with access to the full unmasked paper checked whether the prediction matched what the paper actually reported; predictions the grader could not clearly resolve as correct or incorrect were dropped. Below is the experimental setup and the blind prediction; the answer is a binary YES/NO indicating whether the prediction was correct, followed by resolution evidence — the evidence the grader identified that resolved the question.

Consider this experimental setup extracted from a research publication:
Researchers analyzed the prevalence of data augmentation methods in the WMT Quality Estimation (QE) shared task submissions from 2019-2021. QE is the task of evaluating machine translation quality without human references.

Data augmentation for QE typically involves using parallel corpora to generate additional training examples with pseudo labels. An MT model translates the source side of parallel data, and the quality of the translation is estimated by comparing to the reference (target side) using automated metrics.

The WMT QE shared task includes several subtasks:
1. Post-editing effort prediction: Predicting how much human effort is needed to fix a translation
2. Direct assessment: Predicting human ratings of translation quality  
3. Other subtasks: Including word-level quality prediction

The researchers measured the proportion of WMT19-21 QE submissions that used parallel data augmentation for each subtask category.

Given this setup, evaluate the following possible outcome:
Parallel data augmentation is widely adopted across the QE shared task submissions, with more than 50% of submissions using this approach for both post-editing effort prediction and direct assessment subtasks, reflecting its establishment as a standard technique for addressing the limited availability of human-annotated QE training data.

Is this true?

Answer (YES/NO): NO